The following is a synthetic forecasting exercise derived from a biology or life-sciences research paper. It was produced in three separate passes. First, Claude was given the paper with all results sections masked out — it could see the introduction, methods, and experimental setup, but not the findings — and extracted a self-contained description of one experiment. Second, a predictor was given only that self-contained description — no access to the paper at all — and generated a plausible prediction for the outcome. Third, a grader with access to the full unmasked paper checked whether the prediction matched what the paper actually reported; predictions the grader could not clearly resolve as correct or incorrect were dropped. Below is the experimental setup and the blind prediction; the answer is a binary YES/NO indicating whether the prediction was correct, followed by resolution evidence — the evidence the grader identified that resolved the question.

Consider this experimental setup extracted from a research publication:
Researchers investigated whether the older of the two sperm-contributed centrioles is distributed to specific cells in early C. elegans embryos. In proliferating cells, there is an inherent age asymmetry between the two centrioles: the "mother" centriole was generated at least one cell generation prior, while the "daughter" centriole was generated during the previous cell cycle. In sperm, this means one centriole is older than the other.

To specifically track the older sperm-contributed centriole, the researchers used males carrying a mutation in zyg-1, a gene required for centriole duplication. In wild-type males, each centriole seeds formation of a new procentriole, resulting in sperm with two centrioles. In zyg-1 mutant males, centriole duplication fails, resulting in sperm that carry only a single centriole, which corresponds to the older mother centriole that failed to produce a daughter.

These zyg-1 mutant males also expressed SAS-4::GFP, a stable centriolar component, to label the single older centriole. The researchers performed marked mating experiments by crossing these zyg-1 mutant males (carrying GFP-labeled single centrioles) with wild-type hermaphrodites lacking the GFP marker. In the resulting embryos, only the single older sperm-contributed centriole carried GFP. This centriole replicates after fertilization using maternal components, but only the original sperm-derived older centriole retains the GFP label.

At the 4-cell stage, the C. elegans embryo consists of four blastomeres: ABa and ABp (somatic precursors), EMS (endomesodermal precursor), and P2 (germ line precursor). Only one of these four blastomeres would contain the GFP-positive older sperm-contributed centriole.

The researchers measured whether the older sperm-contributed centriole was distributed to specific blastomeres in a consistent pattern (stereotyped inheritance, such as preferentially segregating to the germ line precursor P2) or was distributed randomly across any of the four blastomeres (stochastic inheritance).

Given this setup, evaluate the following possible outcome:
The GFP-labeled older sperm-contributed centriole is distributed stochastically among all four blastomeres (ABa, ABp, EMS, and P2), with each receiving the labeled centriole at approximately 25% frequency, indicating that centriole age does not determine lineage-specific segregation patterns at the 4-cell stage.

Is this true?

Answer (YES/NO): YES